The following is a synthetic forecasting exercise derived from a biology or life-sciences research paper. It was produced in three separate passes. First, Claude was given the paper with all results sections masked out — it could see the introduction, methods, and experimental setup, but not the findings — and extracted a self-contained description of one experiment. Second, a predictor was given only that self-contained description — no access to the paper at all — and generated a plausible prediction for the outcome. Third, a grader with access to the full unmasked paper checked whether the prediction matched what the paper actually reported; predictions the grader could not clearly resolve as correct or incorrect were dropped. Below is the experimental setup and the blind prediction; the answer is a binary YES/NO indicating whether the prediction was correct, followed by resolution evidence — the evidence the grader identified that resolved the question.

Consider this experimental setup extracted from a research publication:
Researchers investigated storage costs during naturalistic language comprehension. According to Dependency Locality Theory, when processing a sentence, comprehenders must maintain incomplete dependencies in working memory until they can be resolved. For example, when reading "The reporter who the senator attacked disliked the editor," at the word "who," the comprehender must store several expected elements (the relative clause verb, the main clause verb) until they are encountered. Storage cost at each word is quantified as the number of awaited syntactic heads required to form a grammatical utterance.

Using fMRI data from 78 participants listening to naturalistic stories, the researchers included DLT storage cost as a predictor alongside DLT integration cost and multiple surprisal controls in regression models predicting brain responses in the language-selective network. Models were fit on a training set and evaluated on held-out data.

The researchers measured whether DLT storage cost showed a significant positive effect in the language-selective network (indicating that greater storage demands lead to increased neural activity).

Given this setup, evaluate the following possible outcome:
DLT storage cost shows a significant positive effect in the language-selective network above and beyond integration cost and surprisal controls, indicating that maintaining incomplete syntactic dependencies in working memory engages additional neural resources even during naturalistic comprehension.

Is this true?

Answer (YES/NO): NO